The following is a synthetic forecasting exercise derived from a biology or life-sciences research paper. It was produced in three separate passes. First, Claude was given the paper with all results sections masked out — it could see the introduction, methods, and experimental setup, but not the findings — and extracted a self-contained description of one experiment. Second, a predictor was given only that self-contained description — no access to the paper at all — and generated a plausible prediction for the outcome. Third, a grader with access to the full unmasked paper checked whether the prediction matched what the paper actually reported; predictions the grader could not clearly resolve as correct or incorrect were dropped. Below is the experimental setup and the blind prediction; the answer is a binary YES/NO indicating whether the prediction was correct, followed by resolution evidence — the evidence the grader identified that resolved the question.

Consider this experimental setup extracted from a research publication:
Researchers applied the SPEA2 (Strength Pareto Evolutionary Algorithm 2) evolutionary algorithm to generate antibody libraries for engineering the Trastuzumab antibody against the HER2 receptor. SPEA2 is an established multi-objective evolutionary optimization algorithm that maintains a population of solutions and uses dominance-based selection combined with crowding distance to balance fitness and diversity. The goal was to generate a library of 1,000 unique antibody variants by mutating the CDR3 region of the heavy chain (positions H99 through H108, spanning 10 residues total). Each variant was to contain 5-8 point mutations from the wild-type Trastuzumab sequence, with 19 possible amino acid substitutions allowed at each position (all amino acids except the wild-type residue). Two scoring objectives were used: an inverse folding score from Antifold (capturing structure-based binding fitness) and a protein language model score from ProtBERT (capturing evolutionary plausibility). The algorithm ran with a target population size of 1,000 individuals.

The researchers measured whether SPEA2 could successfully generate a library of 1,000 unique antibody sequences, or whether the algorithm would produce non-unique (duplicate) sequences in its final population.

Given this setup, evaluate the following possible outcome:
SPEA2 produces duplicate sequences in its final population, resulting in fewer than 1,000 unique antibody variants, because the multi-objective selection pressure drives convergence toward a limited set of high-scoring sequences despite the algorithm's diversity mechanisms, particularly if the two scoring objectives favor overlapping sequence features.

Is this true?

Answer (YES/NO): YES